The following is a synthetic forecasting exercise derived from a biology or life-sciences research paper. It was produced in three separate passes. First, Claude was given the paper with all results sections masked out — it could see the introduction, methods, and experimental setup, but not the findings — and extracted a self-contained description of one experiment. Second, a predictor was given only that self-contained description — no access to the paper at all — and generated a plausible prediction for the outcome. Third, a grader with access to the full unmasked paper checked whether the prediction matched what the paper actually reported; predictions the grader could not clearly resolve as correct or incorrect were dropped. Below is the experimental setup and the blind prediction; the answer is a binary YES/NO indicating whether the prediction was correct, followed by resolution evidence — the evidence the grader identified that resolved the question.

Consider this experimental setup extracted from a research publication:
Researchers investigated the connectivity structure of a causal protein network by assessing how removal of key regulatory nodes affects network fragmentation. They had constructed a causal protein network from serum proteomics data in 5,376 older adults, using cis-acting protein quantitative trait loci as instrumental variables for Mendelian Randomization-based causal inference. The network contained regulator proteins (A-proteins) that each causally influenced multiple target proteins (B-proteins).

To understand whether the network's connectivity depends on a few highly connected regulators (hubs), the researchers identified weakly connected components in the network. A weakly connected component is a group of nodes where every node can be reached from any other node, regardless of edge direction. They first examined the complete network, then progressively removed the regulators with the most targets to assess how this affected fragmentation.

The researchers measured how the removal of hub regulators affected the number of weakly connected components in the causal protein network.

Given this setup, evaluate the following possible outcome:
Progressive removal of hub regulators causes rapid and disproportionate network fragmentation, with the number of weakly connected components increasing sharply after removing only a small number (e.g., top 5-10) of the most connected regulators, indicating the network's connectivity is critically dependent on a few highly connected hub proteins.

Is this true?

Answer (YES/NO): NO